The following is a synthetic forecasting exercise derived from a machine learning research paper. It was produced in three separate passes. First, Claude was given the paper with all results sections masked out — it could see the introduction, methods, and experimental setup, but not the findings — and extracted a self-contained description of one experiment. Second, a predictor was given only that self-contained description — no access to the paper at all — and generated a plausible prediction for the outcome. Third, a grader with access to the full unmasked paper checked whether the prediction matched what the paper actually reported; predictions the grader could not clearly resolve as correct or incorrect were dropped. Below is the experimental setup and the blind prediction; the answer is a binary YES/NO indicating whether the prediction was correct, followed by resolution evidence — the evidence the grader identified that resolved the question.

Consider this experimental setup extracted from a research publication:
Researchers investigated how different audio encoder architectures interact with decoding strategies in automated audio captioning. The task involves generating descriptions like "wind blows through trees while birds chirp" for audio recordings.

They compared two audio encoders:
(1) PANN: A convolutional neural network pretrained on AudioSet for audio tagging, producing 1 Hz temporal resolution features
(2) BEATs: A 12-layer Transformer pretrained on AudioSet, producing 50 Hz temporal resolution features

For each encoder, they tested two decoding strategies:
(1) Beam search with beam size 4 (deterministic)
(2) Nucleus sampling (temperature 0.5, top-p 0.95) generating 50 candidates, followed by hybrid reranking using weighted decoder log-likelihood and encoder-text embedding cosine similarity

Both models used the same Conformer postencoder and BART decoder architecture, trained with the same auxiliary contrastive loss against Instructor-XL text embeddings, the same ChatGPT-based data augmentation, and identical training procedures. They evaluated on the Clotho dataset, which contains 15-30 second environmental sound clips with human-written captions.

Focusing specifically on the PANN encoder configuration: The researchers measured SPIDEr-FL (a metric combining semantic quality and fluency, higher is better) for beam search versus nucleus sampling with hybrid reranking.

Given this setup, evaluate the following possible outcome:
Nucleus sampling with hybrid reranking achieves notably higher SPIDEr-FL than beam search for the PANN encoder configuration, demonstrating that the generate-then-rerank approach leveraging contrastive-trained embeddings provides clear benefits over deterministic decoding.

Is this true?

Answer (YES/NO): NO